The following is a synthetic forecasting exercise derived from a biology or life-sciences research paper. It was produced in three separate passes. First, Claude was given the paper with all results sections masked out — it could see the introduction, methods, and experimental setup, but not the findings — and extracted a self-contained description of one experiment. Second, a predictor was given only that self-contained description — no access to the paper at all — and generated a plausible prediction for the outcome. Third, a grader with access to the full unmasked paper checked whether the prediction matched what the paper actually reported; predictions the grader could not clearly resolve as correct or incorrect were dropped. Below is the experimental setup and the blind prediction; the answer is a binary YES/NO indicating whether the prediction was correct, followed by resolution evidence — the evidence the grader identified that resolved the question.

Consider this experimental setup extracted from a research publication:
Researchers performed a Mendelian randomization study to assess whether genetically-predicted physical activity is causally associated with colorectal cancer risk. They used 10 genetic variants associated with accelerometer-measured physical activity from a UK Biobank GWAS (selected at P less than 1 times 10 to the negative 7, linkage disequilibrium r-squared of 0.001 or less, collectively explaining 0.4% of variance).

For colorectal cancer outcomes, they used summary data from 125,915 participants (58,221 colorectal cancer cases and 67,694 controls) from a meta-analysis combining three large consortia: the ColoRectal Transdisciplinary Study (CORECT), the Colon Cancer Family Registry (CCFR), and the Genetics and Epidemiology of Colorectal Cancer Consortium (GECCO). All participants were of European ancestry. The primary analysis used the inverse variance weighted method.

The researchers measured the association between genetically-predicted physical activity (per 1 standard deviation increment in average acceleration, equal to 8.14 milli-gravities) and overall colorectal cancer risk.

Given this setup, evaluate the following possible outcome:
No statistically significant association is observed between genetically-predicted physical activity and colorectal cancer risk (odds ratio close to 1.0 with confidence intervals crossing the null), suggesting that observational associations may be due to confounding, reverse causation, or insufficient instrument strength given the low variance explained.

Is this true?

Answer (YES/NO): NO